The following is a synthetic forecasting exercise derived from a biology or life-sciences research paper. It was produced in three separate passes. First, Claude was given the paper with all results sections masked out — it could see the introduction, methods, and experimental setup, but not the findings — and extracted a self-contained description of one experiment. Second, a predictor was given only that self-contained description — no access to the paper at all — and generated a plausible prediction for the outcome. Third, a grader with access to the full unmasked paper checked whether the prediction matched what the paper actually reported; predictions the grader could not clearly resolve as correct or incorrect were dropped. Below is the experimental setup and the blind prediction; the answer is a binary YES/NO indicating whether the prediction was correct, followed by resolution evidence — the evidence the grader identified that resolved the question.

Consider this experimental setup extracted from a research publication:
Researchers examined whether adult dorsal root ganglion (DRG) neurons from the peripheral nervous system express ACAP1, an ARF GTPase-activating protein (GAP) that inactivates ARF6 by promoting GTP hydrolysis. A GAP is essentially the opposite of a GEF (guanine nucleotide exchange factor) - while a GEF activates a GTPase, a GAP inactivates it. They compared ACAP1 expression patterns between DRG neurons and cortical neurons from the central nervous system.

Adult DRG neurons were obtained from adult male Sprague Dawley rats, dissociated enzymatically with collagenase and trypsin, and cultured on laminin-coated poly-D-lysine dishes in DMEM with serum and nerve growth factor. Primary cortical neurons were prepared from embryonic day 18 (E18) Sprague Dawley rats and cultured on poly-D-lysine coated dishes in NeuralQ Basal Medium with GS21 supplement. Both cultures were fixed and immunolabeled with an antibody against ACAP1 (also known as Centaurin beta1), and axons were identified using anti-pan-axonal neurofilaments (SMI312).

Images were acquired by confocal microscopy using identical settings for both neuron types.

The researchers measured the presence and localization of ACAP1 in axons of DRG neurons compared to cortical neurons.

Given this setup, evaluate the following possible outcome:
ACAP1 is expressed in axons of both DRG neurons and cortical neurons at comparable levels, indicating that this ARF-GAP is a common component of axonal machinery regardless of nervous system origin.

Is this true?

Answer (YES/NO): NO